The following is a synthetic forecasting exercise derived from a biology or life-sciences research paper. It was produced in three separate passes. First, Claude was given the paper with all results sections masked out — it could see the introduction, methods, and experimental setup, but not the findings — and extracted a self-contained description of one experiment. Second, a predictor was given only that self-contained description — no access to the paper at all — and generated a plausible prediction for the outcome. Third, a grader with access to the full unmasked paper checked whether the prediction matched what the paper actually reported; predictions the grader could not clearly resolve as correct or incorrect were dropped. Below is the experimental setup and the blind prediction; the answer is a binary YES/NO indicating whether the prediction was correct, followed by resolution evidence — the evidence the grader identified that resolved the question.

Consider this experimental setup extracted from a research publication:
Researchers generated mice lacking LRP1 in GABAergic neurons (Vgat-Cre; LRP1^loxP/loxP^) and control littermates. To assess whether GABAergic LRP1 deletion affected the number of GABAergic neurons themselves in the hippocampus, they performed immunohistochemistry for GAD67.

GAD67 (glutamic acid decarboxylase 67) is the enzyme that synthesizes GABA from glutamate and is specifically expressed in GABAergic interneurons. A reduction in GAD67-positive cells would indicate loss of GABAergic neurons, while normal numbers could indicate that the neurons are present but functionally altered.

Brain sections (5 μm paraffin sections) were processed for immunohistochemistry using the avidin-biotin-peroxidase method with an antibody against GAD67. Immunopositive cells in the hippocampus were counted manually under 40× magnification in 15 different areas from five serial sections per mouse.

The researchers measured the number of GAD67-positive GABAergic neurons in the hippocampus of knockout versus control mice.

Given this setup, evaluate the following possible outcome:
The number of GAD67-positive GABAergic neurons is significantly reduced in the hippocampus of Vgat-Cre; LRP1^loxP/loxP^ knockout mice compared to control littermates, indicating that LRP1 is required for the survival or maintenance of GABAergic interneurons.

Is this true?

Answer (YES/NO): YES